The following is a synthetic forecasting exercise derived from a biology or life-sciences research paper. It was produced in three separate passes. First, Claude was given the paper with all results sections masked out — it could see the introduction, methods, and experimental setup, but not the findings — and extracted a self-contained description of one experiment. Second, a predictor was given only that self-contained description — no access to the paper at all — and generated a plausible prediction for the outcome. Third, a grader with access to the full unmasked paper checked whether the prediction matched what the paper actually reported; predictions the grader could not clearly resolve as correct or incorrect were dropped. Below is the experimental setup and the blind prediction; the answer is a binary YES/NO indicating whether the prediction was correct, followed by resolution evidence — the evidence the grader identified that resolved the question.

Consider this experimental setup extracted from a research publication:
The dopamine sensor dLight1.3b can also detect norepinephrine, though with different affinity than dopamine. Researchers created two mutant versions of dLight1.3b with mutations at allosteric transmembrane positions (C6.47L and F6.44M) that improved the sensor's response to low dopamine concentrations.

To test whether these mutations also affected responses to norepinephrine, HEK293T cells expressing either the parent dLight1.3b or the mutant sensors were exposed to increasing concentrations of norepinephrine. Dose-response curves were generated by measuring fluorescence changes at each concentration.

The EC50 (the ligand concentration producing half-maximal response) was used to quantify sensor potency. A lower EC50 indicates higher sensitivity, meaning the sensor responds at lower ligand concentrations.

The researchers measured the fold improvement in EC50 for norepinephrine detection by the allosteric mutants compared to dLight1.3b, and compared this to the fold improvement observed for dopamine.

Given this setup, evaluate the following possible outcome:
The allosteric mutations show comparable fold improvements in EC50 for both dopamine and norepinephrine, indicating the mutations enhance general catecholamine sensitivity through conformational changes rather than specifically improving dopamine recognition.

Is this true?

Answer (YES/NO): NO